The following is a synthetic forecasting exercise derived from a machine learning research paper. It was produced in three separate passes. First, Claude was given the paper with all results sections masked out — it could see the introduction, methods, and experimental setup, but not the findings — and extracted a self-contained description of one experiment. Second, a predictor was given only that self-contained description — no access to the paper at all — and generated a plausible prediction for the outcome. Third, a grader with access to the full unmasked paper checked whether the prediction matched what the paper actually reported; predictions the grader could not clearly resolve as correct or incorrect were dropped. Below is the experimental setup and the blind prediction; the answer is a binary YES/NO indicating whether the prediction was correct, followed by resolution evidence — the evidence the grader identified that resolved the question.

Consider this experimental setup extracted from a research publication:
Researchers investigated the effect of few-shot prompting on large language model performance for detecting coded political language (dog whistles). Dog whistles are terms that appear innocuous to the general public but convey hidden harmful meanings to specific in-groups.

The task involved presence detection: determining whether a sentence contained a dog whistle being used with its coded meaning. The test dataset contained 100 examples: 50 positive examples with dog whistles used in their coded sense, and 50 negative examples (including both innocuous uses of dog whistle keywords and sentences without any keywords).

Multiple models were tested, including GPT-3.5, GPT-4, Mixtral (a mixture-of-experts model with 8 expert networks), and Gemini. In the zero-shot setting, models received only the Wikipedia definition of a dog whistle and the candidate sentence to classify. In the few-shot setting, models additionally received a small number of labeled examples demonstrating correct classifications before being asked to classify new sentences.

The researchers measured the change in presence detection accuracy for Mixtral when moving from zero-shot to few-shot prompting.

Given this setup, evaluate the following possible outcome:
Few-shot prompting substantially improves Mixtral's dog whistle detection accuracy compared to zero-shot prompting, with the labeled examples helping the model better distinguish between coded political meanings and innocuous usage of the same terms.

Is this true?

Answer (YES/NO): YES